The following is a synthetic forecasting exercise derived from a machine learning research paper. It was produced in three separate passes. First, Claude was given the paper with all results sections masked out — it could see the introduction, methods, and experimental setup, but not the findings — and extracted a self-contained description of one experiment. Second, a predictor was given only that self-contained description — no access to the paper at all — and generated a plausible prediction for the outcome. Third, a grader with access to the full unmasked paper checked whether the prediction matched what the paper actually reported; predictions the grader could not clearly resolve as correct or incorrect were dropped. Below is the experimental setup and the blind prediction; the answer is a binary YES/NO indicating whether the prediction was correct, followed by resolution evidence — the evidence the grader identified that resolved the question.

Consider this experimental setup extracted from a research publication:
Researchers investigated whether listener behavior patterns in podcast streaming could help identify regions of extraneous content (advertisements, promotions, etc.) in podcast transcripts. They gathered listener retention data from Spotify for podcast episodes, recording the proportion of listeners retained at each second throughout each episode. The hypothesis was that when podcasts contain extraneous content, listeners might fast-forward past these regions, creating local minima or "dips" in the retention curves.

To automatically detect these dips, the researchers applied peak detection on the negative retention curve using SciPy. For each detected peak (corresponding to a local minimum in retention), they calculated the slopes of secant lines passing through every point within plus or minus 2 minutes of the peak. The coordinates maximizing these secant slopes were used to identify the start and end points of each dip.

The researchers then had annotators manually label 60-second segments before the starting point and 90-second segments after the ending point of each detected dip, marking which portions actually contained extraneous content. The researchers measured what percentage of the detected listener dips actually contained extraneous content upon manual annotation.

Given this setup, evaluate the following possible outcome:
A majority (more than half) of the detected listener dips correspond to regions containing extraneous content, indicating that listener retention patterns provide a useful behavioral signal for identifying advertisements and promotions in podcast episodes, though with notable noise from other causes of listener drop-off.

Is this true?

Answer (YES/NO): YES